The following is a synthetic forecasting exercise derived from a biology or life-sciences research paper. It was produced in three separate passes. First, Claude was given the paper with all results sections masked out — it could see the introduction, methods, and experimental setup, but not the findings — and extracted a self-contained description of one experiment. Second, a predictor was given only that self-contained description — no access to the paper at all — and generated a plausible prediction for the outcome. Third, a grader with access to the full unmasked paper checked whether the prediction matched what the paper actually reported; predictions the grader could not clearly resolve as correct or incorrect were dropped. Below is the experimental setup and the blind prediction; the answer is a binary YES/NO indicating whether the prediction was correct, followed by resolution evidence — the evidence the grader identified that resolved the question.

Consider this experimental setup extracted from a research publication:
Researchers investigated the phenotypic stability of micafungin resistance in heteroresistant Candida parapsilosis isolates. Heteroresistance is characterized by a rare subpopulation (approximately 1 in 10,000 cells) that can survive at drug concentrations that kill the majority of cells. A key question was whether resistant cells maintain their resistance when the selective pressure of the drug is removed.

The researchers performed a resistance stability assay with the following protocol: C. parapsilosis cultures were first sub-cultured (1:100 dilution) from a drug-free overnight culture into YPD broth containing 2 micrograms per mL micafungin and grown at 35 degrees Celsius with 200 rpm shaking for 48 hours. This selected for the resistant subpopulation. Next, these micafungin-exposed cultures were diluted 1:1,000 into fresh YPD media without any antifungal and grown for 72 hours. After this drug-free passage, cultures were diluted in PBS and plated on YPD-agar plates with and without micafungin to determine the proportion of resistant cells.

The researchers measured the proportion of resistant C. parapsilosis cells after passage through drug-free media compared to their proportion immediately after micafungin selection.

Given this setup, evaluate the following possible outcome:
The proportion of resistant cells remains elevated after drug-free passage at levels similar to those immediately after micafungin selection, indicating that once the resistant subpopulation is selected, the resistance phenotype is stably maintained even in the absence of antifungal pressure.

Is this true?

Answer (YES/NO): NO